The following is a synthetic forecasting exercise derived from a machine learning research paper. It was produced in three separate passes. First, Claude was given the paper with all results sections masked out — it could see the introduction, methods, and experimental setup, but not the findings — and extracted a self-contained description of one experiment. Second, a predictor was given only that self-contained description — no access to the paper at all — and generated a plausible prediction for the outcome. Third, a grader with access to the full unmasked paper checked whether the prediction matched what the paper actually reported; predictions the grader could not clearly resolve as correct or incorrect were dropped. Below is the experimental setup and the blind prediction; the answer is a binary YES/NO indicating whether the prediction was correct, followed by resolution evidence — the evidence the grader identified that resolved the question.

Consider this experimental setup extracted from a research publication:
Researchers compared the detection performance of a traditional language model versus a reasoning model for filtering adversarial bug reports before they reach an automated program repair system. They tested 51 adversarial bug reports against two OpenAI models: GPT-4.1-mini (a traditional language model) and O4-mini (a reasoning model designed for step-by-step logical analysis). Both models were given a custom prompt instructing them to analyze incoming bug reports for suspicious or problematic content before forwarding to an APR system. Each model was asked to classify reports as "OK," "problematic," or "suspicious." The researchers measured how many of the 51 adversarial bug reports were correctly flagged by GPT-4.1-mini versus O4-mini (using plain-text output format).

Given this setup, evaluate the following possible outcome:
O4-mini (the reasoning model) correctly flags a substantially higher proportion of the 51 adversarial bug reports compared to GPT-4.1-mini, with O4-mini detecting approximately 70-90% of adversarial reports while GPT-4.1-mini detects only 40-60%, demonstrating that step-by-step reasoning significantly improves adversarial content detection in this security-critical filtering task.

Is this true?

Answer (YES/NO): NO